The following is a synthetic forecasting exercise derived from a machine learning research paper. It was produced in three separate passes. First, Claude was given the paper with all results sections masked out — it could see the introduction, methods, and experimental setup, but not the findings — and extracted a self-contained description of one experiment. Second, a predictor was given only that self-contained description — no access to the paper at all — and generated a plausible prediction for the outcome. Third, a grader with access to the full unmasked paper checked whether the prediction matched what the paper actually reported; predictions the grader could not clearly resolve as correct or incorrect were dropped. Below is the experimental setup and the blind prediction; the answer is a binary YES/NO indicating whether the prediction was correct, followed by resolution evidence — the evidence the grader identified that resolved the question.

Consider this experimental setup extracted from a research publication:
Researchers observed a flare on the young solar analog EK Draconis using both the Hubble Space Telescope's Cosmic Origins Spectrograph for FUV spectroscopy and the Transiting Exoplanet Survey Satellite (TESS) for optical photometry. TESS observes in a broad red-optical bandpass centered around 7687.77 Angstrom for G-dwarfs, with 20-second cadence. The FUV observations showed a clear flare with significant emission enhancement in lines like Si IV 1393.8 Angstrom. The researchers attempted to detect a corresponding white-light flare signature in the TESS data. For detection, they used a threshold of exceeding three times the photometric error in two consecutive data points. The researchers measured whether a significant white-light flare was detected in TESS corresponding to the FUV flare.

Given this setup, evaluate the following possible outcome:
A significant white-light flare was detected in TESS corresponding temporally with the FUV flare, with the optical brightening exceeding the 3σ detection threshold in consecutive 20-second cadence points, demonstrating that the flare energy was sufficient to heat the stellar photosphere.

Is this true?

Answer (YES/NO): NO